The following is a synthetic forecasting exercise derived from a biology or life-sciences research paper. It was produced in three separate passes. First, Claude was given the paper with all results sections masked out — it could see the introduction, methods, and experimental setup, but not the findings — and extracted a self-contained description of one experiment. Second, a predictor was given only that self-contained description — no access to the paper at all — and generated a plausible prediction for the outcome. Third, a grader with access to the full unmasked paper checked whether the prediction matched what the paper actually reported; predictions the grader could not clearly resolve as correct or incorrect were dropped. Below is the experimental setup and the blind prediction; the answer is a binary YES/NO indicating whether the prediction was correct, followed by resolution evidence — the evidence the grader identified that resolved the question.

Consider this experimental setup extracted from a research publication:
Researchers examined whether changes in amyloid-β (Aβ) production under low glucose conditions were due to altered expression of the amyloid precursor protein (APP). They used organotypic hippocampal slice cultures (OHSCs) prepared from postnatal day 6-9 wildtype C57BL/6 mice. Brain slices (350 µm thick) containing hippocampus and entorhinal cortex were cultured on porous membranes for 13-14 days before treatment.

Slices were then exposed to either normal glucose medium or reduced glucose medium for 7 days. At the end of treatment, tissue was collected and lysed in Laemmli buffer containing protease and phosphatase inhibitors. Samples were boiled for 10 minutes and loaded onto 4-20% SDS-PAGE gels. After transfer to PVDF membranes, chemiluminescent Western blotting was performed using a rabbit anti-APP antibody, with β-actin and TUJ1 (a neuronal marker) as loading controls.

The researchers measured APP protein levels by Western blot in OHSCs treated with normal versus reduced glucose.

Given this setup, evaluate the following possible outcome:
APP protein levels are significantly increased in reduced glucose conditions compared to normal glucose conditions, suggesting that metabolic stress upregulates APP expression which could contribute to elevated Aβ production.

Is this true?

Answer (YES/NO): NO